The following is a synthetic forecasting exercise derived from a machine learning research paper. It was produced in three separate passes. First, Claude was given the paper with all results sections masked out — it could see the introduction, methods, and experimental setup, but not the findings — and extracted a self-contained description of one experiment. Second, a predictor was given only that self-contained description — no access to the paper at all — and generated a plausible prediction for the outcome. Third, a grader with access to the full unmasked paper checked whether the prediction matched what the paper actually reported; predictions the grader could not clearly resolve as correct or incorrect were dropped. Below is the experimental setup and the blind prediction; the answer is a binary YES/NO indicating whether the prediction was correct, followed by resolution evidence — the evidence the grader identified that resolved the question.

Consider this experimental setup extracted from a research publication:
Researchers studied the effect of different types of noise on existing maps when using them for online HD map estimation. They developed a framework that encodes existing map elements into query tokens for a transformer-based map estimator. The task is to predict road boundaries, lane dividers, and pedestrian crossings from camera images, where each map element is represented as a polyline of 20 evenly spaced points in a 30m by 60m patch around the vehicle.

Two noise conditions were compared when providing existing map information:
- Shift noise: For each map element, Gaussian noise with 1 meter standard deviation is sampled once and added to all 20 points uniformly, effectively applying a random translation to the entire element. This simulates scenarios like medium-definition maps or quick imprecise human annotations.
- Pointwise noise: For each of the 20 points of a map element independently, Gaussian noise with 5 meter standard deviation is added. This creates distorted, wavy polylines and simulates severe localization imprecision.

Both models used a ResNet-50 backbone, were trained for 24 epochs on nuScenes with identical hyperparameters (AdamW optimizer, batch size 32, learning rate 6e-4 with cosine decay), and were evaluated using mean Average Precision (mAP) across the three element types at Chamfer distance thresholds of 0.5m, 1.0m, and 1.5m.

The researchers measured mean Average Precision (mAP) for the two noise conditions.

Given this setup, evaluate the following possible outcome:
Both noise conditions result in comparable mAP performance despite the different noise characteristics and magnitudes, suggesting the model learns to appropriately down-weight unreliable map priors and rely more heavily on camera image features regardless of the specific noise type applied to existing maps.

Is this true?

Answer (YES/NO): NO